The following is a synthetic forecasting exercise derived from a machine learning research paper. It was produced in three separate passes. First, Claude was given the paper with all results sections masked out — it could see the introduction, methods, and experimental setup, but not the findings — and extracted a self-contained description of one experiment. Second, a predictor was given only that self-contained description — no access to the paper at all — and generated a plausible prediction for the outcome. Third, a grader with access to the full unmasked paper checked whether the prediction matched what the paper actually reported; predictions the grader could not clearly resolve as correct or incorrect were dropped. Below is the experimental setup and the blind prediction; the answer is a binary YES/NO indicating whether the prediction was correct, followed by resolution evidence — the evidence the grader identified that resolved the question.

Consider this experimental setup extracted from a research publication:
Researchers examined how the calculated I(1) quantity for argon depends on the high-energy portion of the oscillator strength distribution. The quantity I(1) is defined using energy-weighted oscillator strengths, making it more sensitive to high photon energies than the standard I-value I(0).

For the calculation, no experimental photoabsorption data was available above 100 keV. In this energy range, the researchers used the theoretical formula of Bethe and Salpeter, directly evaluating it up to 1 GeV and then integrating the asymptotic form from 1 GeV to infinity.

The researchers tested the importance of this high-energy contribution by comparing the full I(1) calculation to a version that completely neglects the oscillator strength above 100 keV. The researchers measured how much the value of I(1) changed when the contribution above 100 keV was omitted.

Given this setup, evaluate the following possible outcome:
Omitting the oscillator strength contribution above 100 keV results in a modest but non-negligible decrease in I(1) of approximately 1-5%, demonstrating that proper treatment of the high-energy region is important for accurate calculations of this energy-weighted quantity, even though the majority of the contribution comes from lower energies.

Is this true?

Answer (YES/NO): NO